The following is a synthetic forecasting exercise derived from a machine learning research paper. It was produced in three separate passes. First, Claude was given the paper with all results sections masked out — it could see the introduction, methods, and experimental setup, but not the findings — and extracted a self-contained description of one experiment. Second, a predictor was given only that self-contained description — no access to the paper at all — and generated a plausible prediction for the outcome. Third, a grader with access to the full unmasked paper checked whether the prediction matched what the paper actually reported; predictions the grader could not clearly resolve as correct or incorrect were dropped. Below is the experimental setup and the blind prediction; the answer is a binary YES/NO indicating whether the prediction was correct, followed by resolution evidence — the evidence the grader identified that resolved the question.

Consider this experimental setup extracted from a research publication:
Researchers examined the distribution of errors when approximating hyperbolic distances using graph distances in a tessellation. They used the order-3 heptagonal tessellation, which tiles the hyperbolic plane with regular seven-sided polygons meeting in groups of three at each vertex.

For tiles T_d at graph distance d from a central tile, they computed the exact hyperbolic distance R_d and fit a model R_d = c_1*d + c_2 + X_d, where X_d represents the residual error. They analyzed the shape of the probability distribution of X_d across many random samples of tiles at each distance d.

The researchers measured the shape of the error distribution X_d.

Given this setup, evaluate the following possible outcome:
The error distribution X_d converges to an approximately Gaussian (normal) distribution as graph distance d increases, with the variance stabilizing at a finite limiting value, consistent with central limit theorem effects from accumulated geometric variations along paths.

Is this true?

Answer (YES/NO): NO